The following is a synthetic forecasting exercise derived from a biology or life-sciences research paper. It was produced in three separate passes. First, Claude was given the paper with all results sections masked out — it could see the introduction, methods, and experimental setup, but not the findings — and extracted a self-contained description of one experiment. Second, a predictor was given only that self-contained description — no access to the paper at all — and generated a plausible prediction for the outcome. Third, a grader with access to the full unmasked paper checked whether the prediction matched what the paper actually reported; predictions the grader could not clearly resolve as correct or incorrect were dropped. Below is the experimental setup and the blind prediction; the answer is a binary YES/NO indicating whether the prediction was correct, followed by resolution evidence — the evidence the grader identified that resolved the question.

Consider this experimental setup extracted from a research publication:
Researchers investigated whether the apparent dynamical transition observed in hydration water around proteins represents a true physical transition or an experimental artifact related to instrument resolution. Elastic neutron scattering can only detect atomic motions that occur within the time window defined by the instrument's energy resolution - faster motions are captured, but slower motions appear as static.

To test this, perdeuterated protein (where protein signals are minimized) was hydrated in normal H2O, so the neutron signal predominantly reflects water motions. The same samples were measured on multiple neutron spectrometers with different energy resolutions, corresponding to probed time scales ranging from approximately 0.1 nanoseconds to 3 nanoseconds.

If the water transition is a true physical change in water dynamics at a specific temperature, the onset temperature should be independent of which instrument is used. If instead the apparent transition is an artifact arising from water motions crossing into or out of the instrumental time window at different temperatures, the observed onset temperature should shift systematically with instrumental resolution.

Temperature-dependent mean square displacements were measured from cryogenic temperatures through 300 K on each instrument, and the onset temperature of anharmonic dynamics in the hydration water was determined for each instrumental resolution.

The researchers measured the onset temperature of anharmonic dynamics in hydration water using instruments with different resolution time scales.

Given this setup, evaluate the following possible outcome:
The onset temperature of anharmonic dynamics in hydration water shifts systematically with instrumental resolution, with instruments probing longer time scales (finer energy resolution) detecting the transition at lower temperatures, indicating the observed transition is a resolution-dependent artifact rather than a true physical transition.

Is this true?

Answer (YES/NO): YES